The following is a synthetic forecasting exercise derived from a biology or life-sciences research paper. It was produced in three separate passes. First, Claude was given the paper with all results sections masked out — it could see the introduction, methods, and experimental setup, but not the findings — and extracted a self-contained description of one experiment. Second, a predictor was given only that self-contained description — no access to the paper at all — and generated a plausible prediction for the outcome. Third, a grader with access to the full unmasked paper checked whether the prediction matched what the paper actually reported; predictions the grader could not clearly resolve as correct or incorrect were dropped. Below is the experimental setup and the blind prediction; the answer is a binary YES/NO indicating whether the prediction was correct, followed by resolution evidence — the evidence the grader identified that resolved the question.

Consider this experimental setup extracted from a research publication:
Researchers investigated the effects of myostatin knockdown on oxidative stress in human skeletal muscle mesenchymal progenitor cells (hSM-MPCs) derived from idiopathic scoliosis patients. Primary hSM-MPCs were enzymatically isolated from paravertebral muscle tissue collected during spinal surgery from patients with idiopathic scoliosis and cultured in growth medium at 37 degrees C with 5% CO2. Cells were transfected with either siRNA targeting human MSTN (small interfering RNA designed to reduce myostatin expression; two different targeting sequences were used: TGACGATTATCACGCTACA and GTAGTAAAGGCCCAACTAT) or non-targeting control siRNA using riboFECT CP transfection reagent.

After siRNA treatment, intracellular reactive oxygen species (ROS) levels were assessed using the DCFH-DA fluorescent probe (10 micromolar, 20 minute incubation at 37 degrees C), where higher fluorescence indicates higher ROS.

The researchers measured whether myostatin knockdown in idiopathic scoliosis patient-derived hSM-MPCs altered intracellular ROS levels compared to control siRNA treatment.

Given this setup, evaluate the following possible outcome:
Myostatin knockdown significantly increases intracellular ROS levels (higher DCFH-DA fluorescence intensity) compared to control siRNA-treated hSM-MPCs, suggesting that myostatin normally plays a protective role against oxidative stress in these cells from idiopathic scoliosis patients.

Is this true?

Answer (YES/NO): NO